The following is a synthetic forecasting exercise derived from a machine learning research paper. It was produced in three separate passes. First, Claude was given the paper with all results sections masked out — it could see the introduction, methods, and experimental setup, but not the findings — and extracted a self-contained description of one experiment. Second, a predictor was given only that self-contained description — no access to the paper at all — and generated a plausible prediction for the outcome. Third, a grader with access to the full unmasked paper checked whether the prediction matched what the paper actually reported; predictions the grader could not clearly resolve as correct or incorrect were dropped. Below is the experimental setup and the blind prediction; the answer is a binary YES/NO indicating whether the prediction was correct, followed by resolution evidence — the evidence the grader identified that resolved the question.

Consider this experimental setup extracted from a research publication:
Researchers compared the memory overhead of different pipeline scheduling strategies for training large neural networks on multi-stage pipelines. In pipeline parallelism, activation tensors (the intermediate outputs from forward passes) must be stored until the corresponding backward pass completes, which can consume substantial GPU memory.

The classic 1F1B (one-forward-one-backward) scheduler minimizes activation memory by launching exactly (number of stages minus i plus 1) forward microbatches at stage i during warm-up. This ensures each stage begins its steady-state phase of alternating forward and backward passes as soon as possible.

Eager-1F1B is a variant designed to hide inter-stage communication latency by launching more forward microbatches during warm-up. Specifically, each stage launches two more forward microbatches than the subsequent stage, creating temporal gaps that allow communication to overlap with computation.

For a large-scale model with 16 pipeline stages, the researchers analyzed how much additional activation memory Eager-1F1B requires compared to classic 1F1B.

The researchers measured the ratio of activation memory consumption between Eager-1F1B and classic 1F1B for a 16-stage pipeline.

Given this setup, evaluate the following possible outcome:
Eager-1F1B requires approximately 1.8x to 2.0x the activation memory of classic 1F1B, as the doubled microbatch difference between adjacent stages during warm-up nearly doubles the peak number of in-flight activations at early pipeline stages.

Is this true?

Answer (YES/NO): YES